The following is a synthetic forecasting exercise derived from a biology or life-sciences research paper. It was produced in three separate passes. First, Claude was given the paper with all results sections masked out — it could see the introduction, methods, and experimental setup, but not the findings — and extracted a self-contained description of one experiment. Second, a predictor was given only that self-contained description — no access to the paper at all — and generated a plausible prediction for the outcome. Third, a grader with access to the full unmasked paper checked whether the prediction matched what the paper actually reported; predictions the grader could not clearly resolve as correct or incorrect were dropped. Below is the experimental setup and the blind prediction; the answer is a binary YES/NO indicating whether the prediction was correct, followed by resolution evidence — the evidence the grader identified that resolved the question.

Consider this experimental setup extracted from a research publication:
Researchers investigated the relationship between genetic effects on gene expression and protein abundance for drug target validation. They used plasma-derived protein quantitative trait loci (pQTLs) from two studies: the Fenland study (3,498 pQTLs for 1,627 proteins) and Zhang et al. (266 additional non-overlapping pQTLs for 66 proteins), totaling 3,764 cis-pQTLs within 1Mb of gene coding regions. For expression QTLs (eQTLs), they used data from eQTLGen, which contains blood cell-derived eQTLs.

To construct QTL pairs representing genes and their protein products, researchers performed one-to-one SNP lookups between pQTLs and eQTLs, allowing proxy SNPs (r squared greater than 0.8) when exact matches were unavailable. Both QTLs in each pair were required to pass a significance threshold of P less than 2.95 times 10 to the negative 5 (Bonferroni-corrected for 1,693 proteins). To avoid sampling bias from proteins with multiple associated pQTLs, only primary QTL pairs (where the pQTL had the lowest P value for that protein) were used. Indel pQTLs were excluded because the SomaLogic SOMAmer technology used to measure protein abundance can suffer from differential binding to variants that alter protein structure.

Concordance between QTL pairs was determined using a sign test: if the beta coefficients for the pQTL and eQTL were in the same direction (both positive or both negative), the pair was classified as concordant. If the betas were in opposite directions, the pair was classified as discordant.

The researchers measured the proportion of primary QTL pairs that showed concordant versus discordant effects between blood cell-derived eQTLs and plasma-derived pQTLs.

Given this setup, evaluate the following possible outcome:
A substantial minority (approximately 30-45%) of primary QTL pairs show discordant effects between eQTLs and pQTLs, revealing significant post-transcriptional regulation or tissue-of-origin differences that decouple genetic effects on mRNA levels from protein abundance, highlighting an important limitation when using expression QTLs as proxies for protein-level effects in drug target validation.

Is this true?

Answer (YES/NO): NO